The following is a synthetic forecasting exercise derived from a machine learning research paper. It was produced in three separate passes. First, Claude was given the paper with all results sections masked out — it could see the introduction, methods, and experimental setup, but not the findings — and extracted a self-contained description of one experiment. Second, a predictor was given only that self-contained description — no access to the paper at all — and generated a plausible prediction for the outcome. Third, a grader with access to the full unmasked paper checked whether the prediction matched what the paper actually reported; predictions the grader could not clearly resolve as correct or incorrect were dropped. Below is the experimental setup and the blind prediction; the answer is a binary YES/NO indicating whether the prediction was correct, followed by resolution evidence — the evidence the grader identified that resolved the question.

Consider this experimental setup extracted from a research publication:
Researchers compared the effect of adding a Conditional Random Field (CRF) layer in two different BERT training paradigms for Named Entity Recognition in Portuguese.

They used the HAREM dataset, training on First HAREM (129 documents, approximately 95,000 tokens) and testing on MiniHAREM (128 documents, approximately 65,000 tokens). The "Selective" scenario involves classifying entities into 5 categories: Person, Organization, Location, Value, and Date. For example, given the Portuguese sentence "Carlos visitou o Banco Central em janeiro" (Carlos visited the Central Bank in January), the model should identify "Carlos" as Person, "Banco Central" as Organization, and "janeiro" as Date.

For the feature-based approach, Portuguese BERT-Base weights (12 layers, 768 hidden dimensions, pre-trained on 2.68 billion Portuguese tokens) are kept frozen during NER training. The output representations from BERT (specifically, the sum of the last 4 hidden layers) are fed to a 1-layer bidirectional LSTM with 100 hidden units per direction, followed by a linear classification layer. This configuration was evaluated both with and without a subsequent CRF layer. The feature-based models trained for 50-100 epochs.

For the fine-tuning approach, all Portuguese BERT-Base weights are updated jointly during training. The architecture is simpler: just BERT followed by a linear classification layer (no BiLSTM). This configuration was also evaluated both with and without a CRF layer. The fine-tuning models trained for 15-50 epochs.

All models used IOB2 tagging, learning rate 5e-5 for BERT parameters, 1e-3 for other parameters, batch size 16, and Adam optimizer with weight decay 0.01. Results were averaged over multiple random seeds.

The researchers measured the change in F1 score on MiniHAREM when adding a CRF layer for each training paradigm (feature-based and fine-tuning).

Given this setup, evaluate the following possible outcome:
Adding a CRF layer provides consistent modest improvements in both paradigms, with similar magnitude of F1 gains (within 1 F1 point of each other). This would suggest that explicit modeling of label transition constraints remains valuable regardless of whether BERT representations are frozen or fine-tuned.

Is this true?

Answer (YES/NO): NO